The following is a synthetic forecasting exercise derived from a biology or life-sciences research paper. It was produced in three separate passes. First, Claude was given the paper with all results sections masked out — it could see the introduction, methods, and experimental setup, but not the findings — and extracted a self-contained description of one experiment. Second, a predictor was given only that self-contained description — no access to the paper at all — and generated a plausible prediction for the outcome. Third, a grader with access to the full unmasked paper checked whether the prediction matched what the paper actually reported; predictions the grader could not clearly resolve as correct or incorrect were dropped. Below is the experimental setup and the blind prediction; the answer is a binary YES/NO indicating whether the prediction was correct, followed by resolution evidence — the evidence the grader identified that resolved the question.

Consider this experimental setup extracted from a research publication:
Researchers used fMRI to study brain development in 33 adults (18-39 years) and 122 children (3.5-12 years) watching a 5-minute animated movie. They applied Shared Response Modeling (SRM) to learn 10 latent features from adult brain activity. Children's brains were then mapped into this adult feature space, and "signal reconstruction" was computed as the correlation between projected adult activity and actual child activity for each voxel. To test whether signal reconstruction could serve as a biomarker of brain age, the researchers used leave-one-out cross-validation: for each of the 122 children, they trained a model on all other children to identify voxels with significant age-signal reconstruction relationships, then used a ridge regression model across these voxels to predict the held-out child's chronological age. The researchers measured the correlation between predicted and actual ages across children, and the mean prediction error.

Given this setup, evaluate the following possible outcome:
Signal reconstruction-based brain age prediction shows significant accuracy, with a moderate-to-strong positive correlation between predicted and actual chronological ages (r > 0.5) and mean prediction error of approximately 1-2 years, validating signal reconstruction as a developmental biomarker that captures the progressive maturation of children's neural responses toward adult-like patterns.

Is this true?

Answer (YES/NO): NO